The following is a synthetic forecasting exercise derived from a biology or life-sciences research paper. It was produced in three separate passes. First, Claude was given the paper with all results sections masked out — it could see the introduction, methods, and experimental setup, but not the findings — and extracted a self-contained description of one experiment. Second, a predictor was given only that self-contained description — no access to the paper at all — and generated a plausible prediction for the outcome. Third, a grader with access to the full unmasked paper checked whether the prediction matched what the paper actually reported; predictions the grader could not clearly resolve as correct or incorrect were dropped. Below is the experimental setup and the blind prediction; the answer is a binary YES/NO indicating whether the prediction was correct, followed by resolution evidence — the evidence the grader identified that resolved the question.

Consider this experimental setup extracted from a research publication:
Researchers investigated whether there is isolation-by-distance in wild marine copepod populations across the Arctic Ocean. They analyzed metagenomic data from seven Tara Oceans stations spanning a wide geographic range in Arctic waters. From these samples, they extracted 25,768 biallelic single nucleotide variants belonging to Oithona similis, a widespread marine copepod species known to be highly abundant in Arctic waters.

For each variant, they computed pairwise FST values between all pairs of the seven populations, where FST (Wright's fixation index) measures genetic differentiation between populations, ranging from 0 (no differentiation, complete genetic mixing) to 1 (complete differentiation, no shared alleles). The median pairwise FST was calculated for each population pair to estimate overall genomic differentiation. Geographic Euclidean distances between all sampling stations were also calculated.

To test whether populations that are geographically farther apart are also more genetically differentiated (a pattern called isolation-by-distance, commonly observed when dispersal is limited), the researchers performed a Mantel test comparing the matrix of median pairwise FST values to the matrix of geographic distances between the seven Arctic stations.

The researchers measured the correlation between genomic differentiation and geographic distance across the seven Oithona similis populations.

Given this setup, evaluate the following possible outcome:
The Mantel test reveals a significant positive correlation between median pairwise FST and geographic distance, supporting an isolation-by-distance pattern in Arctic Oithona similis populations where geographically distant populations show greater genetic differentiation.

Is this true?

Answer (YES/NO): NO